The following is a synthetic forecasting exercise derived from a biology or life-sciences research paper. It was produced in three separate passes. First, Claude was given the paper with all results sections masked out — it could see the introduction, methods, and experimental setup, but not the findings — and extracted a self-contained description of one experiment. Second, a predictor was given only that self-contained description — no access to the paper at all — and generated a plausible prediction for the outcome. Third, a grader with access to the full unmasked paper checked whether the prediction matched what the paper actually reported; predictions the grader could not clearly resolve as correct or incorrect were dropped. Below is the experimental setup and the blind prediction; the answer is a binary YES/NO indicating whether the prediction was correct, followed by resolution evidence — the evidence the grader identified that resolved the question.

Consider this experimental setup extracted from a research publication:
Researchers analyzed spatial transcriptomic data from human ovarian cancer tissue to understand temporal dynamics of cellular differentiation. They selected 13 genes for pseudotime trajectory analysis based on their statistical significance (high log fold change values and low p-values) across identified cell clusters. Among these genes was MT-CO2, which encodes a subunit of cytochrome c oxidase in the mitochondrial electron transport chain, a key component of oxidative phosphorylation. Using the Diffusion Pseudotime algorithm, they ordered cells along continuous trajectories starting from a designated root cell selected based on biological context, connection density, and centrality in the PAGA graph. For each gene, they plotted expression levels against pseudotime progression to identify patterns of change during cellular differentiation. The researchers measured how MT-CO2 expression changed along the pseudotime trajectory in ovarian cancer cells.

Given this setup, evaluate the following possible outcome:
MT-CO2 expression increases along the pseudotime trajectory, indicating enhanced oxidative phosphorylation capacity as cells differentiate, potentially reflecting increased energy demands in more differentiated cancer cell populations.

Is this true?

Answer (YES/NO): NO